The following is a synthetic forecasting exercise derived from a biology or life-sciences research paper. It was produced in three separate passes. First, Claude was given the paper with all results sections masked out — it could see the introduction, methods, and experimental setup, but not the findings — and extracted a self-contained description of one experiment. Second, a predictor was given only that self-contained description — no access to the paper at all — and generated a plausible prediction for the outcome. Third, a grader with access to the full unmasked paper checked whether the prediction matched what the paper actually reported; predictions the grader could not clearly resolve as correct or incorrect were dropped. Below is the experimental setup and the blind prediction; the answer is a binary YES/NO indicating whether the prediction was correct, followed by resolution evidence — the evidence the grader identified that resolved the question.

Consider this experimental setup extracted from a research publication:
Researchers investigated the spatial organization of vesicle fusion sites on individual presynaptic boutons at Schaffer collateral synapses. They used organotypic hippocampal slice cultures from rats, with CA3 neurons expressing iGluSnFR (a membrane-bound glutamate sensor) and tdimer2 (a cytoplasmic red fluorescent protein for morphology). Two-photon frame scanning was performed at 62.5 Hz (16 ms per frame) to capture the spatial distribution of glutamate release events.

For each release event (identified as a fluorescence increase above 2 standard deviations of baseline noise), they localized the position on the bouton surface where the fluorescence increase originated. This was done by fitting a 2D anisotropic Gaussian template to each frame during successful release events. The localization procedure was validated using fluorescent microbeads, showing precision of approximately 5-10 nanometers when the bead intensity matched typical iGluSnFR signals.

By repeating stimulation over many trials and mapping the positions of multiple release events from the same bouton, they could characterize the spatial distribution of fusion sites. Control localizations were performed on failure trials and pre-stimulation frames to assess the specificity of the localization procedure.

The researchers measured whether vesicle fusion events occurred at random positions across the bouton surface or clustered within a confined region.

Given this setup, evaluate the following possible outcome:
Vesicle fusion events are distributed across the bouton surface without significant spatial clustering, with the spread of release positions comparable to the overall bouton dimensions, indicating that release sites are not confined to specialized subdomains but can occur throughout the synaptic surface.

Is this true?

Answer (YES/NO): NO